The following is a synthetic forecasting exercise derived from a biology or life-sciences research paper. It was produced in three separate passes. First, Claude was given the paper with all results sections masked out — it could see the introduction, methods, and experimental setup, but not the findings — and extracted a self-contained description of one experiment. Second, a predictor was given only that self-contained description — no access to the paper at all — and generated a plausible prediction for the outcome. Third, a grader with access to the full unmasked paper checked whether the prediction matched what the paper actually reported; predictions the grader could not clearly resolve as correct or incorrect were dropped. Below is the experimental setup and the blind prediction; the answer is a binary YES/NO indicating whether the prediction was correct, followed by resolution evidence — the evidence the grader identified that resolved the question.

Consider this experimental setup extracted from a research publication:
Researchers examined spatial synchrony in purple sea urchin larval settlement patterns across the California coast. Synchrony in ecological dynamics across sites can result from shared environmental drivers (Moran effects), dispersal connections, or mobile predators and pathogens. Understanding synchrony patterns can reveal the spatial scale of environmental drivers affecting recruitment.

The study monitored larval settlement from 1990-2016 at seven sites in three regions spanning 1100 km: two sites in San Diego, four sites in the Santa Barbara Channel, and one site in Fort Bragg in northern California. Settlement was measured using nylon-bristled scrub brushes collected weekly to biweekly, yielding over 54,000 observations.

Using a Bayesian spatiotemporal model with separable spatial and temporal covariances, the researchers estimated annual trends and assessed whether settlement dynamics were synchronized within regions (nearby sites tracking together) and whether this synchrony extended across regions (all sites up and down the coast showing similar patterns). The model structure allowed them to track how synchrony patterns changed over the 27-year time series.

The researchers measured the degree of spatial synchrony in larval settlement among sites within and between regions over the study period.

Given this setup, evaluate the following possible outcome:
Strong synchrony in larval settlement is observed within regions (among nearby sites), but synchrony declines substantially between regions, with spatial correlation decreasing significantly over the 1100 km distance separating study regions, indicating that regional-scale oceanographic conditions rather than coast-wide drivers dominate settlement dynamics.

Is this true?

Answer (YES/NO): YES